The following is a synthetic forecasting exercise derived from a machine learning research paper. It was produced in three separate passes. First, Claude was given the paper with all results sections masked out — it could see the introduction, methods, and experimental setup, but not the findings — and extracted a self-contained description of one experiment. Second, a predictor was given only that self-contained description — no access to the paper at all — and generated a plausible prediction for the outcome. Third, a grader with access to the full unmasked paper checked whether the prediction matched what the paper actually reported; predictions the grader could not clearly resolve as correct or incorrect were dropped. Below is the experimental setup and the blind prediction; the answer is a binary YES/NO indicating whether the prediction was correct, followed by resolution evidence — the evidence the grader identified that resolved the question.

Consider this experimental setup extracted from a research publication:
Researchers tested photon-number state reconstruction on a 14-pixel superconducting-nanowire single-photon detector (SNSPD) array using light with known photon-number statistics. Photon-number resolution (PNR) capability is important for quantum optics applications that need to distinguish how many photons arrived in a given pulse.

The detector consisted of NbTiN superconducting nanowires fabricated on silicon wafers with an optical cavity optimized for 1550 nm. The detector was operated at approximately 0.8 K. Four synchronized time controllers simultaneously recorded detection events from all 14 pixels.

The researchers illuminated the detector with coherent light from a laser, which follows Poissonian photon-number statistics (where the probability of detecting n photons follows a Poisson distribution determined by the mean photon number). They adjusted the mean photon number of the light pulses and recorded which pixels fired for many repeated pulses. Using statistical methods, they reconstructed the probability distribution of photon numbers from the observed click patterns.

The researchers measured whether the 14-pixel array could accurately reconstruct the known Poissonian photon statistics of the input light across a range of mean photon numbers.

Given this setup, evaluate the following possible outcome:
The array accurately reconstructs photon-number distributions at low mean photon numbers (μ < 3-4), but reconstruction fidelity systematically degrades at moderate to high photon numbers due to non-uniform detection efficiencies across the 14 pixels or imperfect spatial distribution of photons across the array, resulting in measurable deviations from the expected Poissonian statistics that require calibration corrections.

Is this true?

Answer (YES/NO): NO